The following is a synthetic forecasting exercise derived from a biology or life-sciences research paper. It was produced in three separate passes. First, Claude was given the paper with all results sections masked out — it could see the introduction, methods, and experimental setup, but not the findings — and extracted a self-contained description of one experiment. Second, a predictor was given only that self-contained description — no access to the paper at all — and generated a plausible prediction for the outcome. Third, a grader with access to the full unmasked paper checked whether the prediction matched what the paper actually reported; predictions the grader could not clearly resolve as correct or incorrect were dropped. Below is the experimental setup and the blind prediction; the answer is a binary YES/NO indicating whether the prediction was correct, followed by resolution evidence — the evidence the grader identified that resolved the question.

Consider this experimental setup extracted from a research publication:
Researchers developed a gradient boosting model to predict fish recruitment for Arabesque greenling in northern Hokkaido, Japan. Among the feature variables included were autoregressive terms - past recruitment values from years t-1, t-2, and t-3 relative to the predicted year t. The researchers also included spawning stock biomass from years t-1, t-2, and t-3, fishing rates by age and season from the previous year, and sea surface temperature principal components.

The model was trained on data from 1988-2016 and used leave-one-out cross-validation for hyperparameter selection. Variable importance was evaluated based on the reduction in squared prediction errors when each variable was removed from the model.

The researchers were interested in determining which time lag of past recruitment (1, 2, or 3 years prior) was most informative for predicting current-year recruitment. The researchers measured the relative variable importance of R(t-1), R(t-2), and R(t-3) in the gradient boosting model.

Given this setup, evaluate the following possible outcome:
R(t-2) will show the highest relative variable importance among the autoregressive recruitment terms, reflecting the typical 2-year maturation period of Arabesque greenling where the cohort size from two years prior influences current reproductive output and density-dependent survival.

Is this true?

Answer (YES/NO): NO